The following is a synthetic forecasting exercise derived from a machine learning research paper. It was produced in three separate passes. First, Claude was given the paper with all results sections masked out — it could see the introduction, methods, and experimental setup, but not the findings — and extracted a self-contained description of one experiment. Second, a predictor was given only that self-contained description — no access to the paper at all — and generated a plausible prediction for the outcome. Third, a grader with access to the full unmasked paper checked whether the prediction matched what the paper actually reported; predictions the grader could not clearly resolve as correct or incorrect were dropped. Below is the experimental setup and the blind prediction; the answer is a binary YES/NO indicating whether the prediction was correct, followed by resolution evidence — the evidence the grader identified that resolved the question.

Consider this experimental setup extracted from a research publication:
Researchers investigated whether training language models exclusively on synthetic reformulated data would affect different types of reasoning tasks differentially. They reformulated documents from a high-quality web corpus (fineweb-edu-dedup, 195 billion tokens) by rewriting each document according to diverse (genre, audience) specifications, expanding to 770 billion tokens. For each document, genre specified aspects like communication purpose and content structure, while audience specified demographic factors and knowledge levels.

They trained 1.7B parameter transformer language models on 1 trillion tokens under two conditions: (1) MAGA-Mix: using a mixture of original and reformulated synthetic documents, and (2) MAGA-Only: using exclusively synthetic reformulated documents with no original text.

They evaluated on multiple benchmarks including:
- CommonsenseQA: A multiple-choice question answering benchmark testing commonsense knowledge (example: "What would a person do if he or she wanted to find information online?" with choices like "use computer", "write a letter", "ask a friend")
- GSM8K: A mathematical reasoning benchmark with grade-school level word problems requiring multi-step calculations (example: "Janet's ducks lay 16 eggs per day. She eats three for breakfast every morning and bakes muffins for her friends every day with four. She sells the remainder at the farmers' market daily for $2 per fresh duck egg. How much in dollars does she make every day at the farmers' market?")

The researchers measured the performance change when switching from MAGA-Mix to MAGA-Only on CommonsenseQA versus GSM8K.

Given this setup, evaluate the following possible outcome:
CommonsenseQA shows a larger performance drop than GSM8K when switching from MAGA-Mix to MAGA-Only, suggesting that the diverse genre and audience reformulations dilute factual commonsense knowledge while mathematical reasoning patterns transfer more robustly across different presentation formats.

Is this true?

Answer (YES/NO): YES